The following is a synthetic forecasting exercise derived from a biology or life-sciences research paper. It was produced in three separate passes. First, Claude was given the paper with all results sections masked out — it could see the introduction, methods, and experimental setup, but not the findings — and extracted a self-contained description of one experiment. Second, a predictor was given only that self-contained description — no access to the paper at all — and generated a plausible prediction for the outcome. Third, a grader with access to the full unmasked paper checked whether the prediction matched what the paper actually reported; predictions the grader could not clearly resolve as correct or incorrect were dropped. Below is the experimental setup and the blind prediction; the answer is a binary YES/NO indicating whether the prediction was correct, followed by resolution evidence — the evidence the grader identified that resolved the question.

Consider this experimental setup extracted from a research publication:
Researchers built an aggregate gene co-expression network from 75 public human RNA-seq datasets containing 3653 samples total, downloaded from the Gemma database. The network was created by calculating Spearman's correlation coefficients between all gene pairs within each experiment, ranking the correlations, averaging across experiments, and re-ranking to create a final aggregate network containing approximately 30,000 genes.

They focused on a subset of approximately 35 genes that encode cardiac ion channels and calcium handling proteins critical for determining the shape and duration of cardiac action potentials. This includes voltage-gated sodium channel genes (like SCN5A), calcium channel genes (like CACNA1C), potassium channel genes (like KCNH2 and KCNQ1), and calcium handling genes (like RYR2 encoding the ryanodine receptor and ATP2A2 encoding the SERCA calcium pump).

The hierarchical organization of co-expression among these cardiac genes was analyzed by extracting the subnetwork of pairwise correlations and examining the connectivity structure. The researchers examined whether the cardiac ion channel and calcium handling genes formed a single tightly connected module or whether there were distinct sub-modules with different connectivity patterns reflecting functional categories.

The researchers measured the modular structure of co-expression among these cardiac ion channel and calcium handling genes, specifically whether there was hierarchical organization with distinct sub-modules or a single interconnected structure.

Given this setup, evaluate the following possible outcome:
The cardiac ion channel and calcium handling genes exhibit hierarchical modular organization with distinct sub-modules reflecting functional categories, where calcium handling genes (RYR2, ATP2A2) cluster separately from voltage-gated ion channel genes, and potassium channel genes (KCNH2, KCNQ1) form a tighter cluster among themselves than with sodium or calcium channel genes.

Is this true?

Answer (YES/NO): NO